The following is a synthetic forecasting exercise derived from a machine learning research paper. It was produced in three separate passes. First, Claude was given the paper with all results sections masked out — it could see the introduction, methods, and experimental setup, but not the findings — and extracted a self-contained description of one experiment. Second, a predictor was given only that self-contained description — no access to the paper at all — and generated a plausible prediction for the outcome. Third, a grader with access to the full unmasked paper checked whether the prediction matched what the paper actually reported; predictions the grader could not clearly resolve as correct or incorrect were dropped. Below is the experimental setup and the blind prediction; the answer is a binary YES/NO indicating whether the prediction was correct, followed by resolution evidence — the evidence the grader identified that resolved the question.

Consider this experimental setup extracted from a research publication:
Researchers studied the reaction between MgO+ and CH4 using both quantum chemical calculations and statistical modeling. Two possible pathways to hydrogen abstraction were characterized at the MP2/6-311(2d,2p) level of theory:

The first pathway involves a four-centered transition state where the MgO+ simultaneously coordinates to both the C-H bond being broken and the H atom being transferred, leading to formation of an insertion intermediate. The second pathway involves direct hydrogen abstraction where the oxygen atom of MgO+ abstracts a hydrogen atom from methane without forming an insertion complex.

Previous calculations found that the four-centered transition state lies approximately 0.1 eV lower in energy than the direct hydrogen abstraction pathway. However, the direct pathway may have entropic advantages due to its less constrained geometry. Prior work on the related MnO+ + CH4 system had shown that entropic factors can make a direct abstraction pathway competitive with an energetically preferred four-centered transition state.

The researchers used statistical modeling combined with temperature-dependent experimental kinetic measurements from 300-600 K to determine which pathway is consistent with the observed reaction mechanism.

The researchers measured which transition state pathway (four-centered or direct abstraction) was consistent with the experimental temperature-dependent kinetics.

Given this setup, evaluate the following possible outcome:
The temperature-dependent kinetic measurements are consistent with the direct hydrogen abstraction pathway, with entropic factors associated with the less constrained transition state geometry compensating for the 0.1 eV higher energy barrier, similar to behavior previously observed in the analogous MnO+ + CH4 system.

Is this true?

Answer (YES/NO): NO